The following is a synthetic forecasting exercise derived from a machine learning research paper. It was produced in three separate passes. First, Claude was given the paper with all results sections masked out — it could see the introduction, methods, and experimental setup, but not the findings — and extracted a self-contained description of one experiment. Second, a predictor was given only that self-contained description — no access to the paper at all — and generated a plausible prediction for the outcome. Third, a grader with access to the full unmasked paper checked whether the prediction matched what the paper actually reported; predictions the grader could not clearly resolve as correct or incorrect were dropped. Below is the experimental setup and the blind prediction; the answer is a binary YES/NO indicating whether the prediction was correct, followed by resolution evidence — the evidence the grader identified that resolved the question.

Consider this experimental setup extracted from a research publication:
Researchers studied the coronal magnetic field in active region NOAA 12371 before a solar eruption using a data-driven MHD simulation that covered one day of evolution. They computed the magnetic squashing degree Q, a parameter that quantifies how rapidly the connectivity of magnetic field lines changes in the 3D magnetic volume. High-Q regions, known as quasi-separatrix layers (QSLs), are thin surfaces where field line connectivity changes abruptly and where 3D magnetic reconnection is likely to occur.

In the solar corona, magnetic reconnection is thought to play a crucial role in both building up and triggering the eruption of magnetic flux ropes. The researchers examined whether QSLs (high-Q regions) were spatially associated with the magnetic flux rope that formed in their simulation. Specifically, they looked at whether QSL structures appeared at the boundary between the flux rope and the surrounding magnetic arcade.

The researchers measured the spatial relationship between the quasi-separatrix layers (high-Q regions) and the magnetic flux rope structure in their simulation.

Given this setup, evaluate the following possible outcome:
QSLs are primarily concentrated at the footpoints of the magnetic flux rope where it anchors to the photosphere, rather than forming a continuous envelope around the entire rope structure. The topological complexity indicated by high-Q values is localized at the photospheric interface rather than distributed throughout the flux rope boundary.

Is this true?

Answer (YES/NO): NO